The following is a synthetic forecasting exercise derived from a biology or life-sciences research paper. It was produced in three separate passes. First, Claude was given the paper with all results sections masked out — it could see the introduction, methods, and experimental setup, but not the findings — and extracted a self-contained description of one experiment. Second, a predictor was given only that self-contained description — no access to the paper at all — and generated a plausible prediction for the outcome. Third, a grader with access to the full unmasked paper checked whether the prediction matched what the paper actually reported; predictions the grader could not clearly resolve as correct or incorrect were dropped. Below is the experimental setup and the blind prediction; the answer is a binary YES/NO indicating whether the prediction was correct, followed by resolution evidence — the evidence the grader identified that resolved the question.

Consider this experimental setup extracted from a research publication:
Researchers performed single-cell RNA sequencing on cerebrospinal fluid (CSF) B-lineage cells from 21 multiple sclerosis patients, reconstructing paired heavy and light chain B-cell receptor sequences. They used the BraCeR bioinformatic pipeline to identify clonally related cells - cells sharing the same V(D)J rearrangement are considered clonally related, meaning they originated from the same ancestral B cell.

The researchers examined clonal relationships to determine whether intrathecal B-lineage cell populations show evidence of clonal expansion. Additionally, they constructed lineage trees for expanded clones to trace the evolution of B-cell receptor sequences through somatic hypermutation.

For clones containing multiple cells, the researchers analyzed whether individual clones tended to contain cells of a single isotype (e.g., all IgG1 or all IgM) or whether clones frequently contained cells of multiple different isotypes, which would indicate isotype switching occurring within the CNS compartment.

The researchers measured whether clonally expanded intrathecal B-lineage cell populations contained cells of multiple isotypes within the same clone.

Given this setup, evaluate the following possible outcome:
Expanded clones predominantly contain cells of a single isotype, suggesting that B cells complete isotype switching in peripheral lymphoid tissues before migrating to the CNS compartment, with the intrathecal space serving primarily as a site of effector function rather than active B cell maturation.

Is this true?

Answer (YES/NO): NO